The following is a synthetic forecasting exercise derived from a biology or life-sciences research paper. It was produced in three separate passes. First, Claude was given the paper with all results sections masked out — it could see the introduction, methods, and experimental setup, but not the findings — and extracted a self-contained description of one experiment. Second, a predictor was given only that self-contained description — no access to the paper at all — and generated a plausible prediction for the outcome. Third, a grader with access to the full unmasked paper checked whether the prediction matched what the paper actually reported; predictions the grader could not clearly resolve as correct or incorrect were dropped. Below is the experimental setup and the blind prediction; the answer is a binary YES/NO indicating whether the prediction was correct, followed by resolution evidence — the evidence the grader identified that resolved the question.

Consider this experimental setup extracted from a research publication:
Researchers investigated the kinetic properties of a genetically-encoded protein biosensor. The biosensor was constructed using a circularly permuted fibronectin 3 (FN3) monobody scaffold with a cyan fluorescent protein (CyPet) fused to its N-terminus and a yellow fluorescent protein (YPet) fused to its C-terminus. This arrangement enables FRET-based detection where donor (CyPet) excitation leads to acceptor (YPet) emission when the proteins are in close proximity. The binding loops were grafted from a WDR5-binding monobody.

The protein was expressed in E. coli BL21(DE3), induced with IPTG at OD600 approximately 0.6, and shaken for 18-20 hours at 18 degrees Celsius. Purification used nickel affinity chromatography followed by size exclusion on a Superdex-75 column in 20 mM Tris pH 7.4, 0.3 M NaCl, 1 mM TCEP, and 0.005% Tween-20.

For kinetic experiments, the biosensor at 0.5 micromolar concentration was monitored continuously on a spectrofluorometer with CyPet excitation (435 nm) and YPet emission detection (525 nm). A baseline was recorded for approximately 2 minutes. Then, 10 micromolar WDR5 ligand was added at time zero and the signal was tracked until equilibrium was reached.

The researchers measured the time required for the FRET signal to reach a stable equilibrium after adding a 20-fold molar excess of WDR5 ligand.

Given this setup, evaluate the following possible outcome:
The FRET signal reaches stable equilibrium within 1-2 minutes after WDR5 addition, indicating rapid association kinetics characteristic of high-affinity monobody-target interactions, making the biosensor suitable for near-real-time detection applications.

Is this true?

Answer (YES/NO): YES